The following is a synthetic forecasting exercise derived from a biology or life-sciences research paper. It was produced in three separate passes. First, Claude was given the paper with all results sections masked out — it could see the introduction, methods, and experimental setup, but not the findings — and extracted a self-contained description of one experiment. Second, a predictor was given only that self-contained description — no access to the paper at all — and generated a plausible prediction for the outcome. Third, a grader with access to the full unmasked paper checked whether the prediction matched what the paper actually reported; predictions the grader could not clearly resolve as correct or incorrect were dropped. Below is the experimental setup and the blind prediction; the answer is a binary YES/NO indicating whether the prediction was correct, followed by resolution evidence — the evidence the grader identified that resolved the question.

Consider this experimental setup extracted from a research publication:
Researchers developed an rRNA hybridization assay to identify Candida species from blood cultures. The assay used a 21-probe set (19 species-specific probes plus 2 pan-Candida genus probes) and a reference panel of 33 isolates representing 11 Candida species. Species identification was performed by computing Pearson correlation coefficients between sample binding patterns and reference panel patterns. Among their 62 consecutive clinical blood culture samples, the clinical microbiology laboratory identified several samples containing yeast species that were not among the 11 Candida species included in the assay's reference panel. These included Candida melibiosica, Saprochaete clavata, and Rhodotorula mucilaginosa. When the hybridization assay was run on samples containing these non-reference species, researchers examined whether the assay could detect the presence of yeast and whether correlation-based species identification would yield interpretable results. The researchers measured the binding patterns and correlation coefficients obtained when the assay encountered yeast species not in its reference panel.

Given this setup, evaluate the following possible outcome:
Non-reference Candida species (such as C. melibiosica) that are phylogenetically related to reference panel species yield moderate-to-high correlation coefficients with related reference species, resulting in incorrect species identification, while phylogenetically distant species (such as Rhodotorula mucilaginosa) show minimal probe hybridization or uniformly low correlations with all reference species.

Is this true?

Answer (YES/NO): NO